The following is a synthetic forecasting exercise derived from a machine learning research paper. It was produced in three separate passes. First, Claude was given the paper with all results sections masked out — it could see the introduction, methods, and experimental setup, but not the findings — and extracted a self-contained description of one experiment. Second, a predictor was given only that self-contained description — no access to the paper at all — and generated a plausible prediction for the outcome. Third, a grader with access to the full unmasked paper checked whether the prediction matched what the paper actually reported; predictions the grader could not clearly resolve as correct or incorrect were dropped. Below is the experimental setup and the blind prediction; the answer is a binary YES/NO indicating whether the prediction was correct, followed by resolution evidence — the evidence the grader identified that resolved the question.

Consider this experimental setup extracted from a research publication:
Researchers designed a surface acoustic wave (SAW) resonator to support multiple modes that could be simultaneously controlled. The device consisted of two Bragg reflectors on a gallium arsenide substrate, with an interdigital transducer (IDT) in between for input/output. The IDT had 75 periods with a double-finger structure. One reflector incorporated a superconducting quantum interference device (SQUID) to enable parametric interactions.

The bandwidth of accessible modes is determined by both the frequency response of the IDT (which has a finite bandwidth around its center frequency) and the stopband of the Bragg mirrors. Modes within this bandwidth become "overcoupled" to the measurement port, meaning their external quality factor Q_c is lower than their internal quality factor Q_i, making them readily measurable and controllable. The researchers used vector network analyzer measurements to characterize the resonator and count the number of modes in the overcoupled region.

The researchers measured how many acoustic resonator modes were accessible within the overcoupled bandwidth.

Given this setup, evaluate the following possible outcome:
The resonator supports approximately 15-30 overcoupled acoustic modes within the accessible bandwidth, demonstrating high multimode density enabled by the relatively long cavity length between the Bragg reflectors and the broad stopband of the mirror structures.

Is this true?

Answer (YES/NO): YES